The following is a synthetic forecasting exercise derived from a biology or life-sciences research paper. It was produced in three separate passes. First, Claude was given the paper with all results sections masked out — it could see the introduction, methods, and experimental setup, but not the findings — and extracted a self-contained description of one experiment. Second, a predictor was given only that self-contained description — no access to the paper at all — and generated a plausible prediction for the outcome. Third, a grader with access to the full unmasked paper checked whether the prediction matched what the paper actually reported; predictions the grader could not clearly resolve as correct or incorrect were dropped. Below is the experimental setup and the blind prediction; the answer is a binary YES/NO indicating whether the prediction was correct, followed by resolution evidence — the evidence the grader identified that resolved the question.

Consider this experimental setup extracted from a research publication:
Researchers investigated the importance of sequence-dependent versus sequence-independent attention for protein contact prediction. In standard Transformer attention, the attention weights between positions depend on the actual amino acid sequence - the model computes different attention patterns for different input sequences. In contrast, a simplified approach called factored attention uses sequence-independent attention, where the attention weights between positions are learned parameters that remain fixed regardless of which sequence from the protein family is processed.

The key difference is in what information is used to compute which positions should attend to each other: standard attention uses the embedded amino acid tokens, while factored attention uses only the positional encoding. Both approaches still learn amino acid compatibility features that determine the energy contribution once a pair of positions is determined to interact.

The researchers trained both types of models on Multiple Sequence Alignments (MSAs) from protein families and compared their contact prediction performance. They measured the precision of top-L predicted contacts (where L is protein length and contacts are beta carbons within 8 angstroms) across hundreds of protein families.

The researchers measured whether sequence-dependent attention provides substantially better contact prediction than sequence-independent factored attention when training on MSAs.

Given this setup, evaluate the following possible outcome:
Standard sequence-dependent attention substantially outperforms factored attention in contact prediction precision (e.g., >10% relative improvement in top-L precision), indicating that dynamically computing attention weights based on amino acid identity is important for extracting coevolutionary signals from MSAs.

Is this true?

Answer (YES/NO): NO